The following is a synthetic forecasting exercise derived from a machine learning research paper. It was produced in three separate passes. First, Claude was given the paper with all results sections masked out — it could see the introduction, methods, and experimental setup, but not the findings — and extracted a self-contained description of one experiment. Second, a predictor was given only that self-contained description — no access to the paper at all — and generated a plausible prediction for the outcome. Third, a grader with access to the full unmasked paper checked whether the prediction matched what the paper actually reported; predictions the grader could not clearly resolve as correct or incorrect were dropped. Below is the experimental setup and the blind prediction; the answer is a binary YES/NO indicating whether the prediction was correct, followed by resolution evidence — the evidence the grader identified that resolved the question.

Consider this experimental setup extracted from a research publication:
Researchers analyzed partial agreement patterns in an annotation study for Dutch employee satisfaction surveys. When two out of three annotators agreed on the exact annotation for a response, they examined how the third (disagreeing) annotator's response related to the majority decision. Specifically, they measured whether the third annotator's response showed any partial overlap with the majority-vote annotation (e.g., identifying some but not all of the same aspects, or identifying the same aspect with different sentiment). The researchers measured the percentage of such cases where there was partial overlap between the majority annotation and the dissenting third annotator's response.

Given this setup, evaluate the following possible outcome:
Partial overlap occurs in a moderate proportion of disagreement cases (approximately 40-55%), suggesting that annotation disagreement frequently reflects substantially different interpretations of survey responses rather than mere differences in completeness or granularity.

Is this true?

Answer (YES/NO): YES